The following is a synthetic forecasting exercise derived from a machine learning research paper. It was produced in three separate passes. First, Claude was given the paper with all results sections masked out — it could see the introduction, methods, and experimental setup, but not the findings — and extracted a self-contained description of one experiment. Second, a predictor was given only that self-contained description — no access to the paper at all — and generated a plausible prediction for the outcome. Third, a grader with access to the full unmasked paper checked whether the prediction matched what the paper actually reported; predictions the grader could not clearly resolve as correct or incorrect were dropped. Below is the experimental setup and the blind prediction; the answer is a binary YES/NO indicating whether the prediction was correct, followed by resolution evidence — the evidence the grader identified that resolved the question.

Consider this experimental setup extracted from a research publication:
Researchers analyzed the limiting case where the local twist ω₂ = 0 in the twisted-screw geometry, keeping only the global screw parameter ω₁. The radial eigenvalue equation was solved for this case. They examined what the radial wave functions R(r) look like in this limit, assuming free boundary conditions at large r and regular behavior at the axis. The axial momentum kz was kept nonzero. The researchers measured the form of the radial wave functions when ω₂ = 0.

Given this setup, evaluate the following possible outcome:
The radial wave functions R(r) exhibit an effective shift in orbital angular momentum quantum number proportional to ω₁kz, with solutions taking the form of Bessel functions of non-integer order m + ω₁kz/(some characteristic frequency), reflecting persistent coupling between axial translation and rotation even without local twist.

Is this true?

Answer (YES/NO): NO